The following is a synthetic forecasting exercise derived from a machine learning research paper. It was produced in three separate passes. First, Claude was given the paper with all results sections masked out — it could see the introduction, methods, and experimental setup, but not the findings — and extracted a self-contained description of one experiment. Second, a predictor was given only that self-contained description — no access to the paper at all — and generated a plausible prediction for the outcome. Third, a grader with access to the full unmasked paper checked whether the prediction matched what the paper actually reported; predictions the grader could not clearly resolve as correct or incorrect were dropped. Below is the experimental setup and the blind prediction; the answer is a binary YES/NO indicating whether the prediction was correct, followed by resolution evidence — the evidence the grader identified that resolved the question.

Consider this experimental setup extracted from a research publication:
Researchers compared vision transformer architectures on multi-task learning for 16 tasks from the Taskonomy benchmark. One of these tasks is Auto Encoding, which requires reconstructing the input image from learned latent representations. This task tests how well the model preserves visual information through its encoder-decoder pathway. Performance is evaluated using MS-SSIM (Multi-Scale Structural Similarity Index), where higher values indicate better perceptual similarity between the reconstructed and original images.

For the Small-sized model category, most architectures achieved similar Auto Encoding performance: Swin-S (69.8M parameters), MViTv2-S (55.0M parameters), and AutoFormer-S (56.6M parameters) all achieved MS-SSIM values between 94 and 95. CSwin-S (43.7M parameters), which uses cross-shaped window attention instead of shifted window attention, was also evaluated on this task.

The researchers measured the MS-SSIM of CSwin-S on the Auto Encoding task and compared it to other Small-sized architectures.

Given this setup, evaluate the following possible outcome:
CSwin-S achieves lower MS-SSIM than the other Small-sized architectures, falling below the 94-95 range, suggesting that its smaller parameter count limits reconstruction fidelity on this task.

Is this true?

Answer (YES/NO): YES